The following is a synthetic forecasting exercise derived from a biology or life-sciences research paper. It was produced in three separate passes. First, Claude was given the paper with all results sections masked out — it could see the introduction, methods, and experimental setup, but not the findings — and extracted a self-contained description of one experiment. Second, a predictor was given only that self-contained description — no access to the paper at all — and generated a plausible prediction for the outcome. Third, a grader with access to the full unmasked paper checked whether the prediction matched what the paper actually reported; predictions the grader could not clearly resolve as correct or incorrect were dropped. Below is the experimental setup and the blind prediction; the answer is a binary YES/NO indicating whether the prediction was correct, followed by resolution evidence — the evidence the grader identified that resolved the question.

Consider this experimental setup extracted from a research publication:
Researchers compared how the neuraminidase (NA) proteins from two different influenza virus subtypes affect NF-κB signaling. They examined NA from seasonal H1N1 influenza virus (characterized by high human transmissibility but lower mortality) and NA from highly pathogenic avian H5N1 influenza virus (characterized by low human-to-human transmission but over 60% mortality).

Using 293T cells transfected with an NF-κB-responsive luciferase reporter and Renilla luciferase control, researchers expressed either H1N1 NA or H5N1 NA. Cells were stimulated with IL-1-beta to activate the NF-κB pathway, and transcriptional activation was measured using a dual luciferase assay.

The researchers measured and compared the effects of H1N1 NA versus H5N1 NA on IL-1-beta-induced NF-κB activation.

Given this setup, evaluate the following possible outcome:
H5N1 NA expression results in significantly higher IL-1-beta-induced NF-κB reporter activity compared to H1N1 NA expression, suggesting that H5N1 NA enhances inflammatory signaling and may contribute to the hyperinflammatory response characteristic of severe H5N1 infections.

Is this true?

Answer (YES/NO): YES